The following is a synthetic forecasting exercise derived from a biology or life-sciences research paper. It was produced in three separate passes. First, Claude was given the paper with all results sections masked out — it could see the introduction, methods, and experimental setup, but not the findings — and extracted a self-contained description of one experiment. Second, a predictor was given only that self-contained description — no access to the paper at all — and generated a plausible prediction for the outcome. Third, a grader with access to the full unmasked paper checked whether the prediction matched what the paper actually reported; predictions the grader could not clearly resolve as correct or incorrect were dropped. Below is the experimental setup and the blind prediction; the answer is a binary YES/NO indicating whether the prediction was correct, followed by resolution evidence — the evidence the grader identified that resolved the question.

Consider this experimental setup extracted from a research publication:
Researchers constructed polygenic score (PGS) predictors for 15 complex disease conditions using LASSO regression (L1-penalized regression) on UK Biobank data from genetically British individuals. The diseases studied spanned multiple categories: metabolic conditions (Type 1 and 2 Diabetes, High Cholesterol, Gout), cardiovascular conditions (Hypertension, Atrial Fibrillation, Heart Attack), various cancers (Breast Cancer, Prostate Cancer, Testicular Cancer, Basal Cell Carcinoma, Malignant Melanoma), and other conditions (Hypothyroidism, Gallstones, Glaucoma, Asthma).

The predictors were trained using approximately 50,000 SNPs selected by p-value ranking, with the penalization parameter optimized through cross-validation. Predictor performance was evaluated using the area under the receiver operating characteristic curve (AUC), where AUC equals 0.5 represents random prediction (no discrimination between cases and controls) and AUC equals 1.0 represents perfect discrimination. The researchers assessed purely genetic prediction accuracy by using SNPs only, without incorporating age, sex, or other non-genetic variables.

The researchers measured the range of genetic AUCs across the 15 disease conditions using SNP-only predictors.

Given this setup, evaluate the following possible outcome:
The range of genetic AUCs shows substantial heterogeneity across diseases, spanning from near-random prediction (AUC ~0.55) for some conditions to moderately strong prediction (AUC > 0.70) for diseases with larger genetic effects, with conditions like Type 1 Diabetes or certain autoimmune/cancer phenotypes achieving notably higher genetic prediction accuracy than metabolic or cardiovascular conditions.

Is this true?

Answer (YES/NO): NO